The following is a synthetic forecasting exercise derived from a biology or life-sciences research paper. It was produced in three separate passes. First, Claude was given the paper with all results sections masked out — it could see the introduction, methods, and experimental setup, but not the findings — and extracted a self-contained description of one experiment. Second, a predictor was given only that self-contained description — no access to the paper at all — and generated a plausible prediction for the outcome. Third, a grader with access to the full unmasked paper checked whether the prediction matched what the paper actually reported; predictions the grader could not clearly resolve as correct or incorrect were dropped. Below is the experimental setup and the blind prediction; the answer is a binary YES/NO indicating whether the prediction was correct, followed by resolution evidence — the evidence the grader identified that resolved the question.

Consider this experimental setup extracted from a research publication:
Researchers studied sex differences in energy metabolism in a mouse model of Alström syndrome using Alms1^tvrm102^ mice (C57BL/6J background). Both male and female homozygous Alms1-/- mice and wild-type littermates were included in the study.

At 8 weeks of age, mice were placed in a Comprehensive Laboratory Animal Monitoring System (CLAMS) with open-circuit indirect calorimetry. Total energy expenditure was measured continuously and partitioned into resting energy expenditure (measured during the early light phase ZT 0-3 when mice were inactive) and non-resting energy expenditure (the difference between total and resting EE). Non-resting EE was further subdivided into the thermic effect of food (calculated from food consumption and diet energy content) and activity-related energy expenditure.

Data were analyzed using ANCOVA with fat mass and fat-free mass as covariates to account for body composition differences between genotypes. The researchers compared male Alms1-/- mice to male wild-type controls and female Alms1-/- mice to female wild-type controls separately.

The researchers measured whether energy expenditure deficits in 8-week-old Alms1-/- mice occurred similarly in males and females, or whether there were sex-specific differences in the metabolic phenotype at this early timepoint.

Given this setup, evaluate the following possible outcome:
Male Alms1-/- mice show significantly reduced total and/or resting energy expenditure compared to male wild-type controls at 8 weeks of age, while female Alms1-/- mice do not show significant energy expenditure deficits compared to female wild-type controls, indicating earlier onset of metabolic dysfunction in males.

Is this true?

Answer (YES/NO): YES